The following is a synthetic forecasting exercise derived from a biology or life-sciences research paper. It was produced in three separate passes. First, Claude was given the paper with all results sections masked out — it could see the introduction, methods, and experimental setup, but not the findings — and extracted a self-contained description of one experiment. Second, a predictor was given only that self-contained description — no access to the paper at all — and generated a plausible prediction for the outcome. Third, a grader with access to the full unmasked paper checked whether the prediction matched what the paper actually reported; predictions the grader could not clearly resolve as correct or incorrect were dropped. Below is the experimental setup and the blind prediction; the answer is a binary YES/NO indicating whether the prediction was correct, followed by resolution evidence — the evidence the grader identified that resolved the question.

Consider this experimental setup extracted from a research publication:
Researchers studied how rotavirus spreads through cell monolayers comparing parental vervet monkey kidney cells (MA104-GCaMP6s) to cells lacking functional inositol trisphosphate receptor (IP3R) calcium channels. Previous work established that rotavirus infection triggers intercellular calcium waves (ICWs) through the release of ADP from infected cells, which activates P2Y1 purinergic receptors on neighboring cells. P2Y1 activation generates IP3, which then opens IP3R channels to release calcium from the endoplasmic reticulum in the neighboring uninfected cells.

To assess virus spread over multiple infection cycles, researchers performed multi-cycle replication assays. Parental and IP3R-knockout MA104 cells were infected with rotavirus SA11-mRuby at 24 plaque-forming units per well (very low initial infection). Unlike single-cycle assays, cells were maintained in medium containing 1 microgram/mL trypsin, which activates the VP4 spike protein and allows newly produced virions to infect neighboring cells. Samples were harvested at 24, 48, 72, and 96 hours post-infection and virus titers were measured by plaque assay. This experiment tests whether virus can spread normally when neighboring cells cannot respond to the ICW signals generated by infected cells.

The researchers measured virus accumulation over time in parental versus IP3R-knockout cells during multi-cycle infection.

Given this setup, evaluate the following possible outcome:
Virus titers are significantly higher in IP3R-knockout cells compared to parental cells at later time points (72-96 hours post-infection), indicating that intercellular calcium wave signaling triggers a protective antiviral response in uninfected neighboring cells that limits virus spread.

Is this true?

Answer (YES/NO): NO